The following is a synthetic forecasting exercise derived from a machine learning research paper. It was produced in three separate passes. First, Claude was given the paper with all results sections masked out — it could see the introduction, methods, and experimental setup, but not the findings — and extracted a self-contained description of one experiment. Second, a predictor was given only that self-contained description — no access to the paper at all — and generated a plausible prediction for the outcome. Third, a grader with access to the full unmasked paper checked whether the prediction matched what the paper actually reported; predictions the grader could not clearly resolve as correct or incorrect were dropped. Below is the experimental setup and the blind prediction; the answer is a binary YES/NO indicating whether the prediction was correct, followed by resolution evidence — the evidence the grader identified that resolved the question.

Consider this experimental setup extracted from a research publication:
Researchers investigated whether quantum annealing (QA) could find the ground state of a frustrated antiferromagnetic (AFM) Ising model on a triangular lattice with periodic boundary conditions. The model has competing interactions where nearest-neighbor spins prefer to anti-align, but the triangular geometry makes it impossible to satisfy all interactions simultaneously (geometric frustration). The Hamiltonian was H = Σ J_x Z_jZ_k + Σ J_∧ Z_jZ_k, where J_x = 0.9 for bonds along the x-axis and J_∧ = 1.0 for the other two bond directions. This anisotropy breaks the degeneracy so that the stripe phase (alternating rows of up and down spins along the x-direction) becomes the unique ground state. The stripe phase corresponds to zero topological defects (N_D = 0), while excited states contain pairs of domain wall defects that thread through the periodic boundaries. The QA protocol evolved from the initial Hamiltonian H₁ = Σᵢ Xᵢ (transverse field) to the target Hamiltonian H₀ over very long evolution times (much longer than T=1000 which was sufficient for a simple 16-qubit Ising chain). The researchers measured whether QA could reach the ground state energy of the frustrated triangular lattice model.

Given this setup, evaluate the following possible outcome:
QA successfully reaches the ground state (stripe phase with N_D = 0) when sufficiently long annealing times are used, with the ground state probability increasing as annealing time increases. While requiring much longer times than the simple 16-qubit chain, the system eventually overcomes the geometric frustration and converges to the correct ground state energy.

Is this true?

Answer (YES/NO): NO